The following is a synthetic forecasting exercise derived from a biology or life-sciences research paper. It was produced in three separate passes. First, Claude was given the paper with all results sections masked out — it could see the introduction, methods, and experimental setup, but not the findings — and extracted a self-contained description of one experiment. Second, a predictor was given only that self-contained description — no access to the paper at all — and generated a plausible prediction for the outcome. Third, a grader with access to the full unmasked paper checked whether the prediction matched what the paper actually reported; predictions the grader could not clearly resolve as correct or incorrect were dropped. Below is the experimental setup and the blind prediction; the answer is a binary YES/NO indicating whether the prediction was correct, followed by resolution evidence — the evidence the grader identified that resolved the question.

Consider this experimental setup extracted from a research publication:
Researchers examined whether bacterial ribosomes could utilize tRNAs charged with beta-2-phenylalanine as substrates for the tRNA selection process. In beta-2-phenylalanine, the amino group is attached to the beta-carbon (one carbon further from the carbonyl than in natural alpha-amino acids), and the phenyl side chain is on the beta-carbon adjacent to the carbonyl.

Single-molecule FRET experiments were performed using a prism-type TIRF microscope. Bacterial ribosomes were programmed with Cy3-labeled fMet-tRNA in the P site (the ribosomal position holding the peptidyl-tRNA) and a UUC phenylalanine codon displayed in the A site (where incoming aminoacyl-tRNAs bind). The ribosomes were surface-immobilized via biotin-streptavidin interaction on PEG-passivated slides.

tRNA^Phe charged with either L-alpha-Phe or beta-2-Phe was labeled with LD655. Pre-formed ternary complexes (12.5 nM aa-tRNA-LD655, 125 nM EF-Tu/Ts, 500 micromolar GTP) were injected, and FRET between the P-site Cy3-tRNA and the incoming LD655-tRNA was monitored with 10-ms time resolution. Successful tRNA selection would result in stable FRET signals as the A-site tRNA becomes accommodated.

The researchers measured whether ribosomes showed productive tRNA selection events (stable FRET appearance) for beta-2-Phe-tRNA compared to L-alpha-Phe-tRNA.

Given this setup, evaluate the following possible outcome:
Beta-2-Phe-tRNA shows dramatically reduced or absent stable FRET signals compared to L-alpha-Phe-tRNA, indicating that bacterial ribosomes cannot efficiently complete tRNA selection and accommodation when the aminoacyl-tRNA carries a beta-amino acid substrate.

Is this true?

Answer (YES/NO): YES